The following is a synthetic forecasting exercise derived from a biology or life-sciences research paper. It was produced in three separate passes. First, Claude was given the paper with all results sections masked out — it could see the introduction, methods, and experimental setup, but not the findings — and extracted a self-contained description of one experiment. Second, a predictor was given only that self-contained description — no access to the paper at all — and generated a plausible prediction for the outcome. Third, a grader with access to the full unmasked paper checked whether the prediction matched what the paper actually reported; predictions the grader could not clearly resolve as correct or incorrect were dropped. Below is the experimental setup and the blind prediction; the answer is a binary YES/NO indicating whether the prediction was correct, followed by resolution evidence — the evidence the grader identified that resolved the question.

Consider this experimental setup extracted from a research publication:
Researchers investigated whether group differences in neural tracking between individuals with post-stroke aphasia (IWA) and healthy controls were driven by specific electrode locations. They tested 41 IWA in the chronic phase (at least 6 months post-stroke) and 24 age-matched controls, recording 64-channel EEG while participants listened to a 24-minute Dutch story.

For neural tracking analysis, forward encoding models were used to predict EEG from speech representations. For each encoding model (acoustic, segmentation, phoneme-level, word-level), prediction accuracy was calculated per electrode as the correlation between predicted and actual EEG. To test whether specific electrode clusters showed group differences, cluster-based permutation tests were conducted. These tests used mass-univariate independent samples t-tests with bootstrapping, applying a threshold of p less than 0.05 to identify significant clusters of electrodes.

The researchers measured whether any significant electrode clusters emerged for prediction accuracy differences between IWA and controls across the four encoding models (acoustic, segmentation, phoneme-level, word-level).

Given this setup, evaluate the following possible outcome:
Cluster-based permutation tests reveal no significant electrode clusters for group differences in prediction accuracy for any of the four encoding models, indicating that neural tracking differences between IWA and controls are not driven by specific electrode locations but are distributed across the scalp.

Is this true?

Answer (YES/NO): NO